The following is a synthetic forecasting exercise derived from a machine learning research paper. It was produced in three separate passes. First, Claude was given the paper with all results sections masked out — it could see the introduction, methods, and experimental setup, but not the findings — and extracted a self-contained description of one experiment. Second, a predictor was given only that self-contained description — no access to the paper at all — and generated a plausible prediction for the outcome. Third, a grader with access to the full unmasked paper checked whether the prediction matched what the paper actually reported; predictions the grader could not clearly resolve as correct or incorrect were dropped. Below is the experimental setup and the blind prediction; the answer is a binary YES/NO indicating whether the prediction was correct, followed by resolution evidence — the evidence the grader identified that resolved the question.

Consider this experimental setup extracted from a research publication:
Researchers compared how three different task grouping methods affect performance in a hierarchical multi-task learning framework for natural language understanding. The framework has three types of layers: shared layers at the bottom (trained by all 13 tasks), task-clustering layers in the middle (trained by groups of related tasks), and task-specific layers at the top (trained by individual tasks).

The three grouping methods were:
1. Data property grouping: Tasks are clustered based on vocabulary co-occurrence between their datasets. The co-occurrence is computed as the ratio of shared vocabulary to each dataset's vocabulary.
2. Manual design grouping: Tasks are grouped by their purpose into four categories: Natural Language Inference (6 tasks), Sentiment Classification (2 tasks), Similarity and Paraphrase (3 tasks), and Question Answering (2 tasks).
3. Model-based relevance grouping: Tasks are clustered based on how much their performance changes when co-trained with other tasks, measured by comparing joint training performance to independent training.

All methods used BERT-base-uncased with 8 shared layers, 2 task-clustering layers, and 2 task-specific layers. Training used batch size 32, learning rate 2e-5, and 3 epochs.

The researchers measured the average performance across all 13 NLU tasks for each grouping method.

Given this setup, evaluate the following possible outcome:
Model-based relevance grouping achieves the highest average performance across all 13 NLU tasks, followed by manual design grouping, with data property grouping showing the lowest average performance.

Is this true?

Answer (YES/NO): YES